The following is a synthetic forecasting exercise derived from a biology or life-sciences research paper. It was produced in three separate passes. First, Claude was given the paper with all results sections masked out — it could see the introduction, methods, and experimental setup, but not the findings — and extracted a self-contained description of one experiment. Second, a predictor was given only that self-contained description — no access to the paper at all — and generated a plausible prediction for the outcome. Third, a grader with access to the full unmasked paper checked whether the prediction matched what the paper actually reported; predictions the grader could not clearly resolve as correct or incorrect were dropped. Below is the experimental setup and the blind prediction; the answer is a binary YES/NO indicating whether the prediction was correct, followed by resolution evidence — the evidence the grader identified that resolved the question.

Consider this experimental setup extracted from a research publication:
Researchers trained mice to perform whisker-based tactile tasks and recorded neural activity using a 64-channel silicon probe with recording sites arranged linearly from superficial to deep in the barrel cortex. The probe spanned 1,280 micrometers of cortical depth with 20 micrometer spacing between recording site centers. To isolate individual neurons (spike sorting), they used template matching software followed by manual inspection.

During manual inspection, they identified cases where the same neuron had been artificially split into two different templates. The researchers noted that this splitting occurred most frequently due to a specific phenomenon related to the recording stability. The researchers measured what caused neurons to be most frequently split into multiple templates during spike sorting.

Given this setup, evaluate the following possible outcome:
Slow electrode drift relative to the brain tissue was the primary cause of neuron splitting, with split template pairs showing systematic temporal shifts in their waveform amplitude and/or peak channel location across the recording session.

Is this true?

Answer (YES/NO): NO